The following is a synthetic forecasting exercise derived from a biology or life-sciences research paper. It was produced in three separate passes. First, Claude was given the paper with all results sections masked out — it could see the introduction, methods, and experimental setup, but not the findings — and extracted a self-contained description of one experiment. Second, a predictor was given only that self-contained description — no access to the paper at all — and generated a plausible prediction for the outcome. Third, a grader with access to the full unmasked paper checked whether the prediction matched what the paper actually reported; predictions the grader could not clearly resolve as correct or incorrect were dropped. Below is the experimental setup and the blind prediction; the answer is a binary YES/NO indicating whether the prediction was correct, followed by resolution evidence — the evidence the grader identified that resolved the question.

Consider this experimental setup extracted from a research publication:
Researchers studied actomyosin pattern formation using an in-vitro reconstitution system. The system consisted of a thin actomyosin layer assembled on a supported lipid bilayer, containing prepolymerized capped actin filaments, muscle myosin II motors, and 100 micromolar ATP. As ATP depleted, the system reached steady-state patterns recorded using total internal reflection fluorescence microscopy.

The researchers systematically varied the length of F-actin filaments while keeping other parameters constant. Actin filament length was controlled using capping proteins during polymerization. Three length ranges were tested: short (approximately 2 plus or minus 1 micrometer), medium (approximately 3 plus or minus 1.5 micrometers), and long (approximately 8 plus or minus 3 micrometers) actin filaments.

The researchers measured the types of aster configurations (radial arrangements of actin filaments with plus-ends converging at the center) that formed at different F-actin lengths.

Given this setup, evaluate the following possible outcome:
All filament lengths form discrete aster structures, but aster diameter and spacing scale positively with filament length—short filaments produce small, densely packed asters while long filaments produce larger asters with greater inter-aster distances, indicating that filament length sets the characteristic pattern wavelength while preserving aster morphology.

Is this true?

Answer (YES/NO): NO